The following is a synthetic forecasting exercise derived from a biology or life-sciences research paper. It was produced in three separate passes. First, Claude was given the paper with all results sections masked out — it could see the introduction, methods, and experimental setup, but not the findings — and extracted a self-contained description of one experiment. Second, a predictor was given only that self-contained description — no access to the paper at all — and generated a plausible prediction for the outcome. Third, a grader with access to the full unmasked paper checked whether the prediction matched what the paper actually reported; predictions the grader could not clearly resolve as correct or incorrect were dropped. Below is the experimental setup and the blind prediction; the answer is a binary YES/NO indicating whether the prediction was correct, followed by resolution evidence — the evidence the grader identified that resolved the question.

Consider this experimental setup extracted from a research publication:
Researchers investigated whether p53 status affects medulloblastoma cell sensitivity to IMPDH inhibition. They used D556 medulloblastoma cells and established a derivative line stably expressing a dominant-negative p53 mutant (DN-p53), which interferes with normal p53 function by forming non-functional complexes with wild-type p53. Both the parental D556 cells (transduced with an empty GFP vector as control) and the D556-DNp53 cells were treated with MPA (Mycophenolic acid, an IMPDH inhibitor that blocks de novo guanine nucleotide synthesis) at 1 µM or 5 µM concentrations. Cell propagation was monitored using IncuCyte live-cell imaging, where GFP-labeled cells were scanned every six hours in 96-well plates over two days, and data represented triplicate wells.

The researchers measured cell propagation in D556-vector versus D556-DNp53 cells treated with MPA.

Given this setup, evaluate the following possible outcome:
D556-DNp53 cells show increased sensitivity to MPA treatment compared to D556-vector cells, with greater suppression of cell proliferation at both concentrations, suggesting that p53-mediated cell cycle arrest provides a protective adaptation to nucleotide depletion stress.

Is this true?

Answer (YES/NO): NO